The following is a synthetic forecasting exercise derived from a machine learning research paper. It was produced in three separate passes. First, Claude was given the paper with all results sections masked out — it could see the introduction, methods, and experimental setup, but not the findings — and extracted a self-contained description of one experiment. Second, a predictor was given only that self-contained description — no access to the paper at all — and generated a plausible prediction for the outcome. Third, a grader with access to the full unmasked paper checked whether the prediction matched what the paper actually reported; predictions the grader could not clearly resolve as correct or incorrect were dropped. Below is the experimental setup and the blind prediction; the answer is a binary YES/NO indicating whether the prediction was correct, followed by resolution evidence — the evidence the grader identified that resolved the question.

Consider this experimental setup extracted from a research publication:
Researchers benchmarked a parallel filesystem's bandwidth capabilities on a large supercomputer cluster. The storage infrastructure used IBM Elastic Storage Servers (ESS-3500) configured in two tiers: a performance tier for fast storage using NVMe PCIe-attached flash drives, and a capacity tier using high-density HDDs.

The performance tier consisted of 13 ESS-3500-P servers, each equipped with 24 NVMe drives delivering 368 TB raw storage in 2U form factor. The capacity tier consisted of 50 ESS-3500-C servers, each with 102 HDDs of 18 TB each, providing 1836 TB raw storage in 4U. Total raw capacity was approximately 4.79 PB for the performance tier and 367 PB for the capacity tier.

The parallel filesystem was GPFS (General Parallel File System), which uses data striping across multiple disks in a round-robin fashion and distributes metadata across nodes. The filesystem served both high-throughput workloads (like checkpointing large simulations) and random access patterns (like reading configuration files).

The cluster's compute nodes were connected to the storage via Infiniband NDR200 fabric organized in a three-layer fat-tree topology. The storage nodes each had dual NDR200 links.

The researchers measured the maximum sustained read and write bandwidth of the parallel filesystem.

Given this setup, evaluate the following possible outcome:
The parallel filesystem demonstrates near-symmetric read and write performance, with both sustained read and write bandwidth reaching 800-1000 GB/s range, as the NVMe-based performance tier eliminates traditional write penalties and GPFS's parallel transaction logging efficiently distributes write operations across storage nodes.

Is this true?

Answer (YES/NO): NO